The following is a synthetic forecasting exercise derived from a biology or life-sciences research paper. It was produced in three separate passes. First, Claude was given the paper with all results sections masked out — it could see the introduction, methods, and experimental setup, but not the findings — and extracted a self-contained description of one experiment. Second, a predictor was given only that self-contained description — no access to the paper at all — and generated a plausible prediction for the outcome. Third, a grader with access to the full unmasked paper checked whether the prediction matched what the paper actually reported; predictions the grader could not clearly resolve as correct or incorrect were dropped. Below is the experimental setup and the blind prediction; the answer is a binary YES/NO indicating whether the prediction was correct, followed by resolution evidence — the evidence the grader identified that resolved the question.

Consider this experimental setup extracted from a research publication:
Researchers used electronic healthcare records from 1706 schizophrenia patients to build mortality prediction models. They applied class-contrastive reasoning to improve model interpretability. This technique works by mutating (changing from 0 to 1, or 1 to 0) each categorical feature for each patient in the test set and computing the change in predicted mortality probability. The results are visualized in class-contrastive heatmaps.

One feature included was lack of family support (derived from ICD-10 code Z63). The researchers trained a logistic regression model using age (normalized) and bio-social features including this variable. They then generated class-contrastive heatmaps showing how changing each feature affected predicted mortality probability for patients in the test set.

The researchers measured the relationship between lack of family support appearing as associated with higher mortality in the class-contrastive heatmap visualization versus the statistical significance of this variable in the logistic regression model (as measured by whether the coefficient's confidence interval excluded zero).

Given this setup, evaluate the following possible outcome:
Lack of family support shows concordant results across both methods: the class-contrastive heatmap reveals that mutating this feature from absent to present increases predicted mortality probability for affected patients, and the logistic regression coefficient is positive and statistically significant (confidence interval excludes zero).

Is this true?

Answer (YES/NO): NO